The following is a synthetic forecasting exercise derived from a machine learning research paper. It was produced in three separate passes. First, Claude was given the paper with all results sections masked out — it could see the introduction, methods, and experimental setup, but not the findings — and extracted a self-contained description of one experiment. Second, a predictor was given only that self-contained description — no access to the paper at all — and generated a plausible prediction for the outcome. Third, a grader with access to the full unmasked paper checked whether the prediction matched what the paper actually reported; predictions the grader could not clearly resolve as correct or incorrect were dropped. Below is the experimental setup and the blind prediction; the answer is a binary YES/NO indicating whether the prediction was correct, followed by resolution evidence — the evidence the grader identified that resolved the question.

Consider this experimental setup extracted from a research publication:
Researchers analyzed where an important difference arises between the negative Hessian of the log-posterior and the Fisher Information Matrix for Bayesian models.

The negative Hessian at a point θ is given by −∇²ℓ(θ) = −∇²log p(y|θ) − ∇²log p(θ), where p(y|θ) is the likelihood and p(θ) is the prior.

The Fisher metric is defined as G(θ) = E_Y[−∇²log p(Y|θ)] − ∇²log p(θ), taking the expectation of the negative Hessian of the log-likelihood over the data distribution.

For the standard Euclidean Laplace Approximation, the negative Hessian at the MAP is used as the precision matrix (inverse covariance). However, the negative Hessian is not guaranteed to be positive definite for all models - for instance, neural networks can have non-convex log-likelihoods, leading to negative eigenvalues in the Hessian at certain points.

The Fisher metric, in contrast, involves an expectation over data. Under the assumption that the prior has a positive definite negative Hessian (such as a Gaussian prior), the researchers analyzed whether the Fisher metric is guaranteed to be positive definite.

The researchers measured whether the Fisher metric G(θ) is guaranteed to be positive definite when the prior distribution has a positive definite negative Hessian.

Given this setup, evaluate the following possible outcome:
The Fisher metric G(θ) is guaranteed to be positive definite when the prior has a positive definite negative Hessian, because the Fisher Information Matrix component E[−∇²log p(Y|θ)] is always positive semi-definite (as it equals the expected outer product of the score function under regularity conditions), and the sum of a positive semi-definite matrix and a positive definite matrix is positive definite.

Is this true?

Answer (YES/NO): YES